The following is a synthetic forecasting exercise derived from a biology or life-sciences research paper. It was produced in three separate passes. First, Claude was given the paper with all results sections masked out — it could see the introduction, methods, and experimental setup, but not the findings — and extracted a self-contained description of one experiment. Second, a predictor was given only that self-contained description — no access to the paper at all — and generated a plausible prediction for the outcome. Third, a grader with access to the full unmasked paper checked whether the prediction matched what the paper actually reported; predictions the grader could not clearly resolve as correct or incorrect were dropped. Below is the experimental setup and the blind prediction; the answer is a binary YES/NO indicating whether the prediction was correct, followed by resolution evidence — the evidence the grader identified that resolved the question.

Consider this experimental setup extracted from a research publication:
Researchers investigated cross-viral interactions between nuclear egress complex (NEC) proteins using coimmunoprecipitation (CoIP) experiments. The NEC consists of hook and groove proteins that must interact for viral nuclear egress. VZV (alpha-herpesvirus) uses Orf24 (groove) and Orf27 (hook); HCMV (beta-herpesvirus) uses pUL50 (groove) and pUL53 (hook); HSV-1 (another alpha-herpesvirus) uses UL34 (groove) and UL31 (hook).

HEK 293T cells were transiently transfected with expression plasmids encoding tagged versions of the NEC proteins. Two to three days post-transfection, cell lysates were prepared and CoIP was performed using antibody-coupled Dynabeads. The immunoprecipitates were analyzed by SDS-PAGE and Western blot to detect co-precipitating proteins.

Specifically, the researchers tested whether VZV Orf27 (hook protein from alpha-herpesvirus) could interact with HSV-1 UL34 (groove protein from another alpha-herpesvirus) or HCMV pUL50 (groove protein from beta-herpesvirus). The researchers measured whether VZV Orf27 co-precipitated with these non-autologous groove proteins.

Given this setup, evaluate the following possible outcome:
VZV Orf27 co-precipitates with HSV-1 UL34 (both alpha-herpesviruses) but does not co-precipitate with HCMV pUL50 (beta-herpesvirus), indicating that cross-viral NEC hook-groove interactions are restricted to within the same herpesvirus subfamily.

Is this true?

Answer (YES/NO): YES